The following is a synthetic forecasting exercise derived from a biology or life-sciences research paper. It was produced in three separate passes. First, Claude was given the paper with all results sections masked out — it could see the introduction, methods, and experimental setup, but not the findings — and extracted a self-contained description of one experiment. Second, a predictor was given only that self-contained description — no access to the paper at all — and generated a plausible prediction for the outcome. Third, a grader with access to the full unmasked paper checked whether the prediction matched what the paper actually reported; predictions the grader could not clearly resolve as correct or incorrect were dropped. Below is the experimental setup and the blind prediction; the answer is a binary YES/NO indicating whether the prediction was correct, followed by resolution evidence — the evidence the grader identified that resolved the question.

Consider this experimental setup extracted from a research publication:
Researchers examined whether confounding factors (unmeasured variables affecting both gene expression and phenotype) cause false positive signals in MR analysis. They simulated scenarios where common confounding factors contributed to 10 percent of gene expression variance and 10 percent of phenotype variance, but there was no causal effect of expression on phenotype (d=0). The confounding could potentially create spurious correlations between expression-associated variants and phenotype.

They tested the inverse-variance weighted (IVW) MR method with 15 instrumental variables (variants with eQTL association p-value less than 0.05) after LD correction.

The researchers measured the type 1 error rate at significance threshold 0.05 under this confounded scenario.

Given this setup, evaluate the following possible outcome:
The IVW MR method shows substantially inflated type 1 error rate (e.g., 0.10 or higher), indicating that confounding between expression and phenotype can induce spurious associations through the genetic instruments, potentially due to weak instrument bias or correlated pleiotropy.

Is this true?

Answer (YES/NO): NO